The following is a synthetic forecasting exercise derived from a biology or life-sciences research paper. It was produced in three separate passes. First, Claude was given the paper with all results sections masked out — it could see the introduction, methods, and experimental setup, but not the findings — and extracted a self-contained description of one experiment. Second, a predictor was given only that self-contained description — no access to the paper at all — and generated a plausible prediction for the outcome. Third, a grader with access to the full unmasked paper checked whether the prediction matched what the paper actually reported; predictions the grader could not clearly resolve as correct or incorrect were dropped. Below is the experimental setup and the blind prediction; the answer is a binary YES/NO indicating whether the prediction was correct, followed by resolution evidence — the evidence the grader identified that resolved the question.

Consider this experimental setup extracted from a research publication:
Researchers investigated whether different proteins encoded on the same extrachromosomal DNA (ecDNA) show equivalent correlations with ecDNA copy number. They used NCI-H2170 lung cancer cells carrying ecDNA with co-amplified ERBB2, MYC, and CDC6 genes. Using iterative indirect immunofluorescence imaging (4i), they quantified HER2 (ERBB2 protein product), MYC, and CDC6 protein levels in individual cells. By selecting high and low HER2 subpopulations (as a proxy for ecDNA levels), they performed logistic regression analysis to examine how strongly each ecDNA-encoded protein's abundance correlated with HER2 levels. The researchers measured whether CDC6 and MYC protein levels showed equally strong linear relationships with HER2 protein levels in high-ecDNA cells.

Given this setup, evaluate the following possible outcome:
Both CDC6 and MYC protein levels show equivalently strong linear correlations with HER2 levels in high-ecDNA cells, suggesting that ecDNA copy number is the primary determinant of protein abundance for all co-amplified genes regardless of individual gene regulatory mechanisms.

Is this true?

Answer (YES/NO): NO